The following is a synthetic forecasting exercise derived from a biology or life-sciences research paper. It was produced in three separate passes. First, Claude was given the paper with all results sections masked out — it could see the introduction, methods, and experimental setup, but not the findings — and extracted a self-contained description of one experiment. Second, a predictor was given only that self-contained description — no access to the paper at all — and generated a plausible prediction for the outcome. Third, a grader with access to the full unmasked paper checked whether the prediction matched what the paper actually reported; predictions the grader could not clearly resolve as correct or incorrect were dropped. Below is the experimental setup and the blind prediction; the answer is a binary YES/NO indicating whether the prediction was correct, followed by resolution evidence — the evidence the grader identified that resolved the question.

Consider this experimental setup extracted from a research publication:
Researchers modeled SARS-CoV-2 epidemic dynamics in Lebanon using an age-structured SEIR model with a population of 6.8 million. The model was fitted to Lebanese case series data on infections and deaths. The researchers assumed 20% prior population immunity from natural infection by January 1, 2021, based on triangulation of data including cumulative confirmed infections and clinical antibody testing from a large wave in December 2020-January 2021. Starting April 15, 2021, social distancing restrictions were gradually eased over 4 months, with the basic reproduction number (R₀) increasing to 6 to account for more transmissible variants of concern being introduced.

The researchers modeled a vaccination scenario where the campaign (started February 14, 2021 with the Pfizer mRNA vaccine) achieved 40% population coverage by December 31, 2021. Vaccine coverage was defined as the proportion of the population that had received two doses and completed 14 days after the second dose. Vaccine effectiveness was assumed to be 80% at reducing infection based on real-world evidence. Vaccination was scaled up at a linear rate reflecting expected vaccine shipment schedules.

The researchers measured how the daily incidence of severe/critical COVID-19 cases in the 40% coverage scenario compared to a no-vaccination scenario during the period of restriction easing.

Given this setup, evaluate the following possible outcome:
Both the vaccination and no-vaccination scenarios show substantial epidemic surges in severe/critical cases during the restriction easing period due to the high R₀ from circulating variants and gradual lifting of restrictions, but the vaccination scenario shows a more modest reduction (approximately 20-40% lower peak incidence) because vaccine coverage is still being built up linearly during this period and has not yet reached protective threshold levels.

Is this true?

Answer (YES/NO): NO